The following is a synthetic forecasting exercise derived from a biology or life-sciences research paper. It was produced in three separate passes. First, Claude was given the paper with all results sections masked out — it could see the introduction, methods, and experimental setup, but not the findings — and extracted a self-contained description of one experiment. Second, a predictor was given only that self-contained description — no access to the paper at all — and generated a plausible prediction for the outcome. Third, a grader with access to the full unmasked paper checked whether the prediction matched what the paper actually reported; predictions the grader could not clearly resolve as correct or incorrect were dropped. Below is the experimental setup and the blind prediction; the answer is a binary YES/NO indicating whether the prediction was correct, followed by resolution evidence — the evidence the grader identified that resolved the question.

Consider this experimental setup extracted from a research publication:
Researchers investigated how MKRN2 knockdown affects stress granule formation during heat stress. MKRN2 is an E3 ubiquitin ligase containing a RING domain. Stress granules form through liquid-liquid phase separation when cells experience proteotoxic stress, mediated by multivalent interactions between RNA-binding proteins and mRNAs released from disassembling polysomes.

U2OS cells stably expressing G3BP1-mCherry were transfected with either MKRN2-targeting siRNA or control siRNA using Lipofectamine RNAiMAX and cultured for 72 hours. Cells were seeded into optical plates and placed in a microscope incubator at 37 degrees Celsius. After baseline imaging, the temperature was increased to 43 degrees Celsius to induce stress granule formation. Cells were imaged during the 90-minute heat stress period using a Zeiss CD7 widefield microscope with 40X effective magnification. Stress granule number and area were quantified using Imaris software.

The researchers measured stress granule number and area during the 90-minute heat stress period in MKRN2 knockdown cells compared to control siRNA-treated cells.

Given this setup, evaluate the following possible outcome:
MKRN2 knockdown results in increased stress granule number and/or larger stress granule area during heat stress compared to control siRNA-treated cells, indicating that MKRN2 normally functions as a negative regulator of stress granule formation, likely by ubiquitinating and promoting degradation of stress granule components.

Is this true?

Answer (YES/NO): NO